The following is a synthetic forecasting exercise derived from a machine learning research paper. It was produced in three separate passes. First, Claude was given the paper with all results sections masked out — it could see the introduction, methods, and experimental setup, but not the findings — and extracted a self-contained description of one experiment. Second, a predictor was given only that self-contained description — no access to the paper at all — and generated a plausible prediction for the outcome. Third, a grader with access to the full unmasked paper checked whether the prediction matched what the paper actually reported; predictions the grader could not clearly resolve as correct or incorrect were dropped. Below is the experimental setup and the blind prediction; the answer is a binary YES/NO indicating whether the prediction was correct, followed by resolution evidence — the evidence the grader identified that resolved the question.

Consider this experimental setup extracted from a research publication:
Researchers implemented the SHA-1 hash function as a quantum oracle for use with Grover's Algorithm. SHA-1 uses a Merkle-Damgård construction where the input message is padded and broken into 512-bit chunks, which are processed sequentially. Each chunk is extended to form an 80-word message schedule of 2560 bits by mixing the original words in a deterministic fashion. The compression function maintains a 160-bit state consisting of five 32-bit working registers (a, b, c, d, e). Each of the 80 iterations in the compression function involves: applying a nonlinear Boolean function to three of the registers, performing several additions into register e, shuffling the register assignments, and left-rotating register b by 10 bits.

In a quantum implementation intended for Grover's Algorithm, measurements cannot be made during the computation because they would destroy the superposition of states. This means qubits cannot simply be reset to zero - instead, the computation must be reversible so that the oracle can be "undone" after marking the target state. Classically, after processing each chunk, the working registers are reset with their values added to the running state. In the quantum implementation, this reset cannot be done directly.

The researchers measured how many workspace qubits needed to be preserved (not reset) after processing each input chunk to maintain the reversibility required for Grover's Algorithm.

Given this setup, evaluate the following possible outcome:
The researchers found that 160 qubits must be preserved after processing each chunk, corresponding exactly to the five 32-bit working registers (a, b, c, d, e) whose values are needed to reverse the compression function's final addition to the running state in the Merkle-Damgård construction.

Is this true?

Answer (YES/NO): YES